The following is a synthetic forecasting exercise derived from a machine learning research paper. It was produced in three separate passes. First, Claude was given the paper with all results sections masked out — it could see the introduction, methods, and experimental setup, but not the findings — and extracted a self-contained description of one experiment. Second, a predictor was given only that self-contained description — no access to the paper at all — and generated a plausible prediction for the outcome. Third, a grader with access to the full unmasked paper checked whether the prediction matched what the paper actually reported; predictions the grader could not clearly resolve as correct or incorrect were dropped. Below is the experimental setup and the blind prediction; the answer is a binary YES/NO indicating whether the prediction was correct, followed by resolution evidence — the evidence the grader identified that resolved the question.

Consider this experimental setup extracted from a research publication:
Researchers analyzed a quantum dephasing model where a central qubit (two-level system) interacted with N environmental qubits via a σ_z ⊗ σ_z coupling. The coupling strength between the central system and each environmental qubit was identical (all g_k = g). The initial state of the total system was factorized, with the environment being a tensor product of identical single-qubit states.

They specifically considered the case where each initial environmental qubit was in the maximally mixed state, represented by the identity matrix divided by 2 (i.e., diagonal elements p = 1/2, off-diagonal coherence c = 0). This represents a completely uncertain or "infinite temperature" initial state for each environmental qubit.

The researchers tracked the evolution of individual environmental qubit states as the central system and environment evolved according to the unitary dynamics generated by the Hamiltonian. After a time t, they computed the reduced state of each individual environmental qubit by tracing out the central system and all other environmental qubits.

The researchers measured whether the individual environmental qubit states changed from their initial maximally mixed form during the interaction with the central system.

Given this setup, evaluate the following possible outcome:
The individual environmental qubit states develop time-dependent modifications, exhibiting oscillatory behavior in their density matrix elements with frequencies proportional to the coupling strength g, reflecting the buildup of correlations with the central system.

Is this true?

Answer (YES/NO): NO